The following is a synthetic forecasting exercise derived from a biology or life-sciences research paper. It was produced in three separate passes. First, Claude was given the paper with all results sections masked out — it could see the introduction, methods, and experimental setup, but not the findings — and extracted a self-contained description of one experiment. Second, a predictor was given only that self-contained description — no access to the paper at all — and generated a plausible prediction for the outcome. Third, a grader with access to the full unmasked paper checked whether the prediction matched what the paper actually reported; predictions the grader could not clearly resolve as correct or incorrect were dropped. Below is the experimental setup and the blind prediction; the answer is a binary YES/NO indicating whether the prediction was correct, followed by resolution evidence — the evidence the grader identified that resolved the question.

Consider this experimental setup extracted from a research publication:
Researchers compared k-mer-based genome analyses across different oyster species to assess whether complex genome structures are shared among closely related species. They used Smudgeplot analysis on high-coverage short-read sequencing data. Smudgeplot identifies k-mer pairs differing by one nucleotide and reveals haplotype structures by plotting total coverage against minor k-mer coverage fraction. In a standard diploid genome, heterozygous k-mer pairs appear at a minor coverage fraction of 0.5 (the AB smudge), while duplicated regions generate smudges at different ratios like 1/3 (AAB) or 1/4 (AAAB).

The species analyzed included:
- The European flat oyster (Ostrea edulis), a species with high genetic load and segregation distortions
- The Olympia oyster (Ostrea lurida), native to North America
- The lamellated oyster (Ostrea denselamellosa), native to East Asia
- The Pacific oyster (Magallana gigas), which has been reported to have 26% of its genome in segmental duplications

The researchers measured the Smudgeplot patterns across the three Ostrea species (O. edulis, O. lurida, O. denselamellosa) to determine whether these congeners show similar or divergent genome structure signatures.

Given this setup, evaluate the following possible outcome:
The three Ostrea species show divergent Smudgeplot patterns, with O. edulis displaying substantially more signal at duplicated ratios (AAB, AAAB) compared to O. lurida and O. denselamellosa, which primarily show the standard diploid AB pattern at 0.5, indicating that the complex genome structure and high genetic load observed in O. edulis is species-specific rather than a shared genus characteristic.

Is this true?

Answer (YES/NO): NO